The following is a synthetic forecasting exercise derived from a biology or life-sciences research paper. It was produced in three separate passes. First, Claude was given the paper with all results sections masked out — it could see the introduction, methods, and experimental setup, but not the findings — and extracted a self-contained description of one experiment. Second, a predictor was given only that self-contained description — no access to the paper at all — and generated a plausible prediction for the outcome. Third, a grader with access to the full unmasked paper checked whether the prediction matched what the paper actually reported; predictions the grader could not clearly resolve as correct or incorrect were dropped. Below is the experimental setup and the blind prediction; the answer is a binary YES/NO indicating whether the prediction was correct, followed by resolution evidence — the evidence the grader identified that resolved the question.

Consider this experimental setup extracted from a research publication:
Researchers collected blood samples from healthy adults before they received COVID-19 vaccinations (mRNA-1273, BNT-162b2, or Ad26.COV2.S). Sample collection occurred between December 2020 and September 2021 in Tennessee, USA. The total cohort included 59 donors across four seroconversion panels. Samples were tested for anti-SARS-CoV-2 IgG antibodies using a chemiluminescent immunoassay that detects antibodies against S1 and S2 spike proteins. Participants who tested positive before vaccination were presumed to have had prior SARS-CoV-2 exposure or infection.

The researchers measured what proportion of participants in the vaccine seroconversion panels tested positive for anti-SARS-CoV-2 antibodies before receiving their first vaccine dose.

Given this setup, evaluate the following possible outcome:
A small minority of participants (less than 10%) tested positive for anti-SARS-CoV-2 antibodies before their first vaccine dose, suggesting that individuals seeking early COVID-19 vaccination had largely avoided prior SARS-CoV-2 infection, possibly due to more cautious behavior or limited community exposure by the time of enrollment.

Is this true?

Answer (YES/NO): NO